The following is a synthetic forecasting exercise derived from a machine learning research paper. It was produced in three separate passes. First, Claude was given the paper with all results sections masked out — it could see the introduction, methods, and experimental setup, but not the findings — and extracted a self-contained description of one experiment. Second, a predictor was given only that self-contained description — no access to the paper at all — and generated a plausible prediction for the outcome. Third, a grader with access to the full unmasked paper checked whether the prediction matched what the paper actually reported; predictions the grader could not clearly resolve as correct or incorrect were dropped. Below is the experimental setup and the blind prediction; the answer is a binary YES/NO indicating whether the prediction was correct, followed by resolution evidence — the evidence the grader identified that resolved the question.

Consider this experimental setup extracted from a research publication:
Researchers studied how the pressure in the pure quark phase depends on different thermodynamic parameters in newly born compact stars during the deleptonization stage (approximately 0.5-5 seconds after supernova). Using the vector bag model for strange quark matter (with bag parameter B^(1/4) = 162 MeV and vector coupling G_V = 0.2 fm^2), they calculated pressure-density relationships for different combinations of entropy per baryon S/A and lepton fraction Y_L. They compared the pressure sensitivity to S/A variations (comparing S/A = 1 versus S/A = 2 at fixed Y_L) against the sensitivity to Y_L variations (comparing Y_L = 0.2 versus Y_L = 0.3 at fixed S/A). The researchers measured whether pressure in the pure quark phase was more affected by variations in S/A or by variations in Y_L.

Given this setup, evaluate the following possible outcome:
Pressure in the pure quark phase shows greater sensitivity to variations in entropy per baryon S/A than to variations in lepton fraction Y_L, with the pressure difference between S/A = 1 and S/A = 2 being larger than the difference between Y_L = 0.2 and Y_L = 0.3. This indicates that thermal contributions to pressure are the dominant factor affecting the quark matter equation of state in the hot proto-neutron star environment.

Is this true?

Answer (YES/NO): NO